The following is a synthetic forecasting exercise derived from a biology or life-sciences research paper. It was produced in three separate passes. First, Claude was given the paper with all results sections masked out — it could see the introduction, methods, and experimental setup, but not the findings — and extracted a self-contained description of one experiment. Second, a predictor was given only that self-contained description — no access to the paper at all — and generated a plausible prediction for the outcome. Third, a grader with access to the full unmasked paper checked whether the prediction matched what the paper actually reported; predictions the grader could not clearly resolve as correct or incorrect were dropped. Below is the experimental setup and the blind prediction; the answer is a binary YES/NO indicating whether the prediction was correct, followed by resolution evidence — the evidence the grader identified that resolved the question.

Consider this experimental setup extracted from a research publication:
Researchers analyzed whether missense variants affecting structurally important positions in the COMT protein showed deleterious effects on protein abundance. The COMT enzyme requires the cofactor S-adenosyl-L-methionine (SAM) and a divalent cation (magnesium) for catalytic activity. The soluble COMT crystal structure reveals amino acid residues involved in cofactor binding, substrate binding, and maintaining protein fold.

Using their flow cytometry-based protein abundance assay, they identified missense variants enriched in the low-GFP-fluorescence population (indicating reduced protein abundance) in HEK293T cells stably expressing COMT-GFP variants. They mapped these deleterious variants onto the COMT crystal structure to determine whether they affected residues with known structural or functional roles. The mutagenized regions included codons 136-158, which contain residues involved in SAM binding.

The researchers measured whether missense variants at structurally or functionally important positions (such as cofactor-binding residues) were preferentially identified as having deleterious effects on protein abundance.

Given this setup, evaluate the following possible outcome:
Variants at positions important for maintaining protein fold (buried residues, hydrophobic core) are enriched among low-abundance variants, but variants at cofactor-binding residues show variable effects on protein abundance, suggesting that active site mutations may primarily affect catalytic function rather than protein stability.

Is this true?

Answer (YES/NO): NO